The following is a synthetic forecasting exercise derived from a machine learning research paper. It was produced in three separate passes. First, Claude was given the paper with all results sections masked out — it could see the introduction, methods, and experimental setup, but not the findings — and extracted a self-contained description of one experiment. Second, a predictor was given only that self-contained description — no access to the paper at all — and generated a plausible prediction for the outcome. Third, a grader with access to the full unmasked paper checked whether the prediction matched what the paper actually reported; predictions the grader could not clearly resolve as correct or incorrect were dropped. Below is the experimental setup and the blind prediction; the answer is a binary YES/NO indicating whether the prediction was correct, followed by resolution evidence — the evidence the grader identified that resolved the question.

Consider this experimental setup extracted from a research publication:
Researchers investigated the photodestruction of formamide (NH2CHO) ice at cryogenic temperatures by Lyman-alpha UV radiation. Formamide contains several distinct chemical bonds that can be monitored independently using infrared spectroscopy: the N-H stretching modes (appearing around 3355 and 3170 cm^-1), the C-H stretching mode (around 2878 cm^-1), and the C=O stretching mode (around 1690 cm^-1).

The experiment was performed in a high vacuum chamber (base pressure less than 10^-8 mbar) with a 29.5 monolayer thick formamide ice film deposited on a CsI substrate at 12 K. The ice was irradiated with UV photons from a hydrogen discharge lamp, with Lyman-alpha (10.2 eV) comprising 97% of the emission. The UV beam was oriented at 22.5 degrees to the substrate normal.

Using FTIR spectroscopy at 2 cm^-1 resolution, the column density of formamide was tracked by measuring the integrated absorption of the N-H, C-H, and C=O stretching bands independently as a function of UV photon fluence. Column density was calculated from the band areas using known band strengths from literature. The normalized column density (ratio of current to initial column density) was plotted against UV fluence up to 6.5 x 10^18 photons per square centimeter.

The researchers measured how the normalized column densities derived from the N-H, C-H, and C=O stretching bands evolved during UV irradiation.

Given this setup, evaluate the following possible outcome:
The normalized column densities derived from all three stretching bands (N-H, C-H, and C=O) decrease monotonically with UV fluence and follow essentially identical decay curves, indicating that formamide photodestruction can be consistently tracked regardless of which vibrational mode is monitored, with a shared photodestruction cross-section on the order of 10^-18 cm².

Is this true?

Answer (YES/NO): YES